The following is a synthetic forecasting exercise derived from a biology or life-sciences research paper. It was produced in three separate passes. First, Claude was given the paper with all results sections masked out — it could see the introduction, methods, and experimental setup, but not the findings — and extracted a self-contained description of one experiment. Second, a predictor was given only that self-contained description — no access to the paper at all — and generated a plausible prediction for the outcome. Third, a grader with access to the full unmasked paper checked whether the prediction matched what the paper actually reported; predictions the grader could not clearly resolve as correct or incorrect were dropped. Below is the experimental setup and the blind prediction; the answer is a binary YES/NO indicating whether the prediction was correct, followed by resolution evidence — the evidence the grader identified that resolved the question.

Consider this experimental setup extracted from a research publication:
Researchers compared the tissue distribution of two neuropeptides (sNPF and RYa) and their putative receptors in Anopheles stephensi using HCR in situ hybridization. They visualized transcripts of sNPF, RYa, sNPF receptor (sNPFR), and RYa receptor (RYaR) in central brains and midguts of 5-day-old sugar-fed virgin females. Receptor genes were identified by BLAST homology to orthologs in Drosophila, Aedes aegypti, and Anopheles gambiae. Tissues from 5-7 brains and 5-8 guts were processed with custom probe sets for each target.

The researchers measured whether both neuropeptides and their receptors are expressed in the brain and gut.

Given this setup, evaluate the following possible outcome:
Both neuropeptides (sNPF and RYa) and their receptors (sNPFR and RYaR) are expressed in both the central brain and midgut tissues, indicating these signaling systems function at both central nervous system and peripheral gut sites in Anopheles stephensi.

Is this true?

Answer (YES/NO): NO